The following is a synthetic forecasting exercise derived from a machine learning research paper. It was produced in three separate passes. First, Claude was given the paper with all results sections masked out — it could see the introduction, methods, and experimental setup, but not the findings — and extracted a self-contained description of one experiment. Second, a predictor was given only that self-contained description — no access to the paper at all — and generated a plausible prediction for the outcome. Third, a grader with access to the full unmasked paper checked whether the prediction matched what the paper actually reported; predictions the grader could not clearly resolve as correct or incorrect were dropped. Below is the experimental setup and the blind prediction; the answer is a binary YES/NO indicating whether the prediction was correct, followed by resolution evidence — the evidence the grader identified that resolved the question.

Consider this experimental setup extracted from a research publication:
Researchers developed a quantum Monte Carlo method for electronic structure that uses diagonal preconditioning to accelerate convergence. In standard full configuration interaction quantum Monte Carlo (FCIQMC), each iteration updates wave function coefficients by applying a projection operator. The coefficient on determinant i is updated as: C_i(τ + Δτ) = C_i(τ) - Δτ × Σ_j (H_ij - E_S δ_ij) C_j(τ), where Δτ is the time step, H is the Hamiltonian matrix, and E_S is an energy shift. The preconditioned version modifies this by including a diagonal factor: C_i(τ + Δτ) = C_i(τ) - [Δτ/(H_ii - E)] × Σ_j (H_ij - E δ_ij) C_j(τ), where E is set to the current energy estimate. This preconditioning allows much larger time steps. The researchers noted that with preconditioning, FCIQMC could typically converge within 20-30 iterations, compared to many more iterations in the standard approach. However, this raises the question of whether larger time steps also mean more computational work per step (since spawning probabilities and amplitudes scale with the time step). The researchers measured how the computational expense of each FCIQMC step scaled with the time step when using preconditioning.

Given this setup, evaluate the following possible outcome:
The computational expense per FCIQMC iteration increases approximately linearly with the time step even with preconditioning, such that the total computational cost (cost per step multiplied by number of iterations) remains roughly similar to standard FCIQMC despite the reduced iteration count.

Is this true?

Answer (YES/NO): YES